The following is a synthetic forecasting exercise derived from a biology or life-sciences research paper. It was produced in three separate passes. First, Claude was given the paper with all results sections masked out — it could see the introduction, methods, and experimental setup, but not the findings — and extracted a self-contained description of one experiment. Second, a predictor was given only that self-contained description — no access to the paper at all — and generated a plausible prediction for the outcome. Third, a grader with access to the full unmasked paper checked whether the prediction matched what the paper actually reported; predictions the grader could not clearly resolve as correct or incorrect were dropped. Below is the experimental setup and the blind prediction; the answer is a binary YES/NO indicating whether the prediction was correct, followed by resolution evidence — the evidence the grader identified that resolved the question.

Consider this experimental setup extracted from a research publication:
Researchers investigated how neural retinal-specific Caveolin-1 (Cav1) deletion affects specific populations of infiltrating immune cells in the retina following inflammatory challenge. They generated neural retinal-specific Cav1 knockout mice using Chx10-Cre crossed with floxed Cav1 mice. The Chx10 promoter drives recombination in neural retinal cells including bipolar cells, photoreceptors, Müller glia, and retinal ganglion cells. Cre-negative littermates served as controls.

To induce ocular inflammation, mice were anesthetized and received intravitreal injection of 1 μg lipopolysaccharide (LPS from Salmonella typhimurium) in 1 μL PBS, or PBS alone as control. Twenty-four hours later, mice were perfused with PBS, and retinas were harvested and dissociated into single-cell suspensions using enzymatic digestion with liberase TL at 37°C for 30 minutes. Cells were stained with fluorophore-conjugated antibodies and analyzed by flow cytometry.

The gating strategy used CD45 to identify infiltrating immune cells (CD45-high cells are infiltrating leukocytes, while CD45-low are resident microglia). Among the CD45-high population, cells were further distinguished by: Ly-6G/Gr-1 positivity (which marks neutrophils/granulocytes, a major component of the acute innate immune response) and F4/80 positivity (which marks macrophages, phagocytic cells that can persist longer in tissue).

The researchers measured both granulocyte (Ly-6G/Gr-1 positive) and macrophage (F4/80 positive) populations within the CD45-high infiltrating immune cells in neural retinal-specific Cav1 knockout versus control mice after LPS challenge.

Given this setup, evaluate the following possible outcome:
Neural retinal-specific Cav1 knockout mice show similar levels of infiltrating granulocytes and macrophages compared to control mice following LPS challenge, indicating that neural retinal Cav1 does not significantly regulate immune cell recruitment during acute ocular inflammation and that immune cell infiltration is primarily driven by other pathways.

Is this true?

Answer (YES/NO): NO